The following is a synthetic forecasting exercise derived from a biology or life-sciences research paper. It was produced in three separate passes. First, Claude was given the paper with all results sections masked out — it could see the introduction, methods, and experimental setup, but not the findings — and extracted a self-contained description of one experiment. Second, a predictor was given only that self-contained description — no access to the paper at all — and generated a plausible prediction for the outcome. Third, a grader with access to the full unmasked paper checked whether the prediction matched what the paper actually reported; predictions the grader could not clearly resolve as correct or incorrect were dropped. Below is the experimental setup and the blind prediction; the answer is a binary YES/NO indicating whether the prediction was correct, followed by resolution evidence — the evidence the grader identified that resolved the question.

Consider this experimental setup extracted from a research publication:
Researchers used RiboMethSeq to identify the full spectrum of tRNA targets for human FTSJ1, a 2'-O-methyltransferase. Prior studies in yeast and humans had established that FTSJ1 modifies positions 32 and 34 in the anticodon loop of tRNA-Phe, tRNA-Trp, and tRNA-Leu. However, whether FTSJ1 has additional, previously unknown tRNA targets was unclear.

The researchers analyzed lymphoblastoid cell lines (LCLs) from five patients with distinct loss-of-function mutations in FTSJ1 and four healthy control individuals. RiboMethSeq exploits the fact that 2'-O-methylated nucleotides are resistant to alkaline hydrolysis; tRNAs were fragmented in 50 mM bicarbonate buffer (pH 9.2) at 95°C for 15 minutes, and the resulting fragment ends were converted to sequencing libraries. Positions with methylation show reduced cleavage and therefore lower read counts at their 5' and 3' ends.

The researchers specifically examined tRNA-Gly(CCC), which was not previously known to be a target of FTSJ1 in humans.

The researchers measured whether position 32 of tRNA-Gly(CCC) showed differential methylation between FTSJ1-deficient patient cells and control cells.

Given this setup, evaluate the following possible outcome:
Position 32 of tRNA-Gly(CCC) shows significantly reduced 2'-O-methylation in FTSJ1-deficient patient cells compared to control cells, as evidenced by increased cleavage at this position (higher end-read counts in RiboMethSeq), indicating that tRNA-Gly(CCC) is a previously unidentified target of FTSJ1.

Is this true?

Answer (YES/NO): YES